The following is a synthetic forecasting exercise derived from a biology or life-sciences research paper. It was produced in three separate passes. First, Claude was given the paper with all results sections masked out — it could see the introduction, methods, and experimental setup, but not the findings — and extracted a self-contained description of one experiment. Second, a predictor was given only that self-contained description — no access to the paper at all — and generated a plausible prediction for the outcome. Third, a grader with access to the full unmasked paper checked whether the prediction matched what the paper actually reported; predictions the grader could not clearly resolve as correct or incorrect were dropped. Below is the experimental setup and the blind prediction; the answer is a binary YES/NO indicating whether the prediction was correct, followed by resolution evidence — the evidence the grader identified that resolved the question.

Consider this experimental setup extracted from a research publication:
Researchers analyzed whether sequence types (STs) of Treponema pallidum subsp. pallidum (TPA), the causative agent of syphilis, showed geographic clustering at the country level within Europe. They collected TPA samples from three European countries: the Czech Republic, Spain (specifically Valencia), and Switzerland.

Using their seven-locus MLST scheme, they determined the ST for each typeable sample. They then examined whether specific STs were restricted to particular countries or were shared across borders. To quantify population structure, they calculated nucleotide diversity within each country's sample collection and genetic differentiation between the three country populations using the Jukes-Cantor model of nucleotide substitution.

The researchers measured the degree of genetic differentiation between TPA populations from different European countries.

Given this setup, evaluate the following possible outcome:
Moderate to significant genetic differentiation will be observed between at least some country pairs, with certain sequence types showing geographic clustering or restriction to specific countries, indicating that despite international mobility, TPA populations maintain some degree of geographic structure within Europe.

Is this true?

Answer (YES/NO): YES